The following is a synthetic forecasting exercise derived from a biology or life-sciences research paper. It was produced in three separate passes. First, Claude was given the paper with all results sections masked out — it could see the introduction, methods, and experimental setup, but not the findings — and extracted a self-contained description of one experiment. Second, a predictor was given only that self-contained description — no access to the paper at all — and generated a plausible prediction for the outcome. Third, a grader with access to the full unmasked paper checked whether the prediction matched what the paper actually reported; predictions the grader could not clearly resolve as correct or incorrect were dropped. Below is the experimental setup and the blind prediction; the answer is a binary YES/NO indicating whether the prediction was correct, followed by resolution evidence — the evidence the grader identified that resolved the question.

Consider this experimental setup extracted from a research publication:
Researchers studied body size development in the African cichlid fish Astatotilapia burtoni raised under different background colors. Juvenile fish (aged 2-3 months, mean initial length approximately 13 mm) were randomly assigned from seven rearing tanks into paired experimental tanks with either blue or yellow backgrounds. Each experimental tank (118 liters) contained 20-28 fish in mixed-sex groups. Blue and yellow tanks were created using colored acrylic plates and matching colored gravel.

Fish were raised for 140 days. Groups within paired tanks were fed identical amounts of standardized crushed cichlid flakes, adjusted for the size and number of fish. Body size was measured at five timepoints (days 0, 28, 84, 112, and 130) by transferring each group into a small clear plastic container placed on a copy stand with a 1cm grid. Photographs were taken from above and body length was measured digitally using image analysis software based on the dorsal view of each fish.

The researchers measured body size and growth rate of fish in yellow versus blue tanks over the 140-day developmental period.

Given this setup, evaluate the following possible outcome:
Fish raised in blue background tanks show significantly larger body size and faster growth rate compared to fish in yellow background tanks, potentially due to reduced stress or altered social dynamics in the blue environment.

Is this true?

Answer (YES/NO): NO